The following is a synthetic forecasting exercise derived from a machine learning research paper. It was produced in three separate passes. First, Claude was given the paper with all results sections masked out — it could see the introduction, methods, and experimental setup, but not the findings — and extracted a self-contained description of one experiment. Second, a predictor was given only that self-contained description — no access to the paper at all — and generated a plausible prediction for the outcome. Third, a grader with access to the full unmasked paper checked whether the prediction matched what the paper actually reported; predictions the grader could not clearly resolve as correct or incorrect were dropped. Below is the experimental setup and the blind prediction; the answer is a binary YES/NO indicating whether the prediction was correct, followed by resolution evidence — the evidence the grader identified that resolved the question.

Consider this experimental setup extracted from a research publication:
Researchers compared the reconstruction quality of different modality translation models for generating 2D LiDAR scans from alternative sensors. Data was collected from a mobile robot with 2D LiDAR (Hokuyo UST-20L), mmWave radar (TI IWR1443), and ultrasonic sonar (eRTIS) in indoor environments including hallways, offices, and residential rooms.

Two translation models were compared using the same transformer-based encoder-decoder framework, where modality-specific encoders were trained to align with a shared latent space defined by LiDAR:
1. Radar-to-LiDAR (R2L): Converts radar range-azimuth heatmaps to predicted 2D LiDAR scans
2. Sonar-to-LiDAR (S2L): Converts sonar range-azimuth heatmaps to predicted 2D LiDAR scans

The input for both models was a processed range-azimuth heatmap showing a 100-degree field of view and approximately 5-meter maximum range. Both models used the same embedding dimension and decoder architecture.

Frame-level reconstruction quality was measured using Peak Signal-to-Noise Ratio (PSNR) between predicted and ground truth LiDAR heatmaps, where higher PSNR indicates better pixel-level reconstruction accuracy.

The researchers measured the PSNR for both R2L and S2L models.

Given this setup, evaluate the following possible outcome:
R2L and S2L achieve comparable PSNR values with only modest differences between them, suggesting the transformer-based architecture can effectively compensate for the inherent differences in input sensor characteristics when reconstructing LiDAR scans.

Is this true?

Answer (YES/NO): YES